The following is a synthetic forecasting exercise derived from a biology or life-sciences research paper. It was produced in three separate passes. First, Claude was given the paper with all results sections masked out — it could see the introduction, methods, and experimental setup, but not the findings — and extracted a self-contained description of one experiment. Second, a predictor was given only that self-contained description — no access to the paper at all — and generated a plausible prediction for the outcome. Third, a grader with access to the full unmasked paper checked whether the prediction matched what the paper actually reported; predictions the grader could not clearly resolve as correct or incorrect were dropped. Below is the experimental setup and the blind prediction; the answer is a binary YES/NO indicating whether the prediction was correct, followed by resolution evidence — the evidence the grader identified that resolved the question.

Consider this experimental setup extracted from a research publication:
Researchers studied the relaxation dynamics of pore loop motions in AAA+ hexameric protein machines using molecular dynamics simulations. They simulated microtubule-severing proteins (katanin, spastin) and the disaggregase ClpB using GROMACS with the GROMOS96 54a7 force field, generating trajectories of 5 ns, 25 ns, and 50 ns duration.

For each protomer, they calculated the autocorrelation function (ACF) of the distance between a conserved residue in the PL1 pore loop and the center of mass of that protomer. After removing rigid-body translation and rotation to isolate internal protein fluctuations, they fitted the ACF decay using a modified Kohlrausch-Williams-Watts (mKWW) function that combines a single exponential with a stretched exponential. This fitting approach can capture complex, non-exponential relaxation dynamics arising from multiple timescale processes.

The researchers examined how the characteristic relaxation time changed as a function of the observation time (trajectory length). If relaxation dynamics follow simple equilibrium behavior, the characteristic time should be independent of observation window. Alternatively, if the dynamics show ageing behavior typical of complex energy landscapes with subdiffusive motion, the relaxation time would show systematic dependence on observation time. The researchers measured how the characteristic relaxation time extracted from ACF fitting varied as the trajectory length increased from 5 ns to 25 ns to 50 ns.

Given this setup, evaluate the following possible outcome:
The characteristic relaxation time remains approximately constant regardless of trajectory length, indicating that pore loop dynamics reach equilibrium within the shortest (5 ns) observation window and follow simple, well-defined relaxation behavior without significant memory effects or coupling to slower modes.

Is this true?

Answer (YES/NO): NO